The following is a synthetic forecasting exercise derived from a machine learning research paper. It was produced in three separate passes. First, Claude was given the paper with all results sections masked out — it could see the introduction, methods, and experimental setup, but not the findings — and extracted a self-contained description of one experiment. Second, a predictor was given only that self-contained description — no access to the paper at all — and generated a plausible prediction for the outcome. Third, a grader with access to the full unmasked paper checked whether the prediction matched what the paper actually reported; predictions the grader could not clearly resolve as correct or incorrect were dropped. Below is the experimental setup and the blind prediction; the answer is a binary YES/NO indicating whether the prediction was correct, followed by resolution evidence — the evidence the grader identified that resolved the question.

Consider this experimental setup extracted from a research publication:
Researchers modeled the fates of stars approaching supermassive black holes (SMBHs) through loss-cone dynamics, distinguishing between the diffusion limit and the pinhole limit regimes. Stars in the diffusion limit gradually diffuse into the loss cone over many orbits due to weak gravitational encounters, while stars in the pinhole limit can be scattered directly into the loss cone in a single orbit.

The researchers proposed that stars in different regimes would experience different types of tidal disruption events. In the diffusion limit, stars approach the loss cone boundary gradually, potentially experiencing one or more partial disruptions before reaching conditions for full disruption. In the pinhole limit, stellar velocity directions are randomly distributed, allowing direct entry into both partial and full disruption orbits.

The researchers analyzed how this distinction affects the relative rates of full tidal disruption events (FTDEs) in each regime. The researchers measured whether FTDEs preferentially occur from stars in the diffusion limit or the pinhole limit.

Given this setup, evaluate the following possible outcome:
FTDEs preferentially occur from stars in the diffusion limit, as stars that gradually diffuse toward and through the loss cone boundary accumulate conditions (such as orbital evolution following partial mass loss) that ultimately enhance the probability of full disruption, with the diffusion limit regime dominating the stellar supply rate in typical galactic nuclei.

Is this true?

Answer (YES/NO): NO